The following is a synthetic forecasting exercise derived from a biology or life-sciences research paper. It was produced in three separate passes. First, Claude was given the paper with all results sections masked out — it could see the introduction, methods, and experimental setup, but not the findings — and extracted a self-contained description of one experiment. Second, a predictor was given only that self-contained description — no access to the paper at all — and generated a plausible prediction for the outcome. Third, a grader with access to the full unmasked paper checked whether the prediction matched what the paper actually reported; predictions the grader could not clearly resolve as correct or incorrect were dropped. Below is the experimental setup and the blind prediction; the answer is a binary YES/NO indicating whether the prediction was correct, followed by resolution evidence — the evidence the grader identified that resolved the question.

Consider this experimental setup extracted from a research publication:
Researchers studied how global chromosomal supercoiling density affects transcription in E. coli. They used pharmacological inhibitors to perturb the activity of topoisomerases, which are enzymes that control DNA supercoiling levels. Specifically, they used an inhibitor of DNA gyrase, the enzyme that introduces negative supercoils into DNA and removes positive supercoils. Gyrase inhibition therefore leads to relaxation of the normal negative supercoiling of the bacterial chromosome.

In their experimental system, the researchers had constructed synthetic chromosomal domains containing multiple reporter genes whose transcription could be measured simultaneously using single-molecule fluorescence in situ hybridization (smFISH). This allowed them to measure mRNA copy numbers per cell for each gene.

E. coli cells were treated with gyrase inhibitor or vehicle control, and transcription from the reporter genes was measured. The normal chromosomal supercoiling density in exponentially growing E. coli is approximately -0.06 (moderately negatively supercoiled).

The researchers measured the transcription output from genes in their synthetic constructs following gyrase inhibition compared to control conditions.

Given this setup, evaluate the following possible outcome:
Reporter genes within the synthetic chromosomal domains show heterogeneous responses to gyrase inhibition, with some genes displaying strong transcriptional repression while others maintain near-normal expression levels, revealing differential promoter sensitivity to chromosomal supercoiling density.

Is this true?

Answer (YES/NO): NO